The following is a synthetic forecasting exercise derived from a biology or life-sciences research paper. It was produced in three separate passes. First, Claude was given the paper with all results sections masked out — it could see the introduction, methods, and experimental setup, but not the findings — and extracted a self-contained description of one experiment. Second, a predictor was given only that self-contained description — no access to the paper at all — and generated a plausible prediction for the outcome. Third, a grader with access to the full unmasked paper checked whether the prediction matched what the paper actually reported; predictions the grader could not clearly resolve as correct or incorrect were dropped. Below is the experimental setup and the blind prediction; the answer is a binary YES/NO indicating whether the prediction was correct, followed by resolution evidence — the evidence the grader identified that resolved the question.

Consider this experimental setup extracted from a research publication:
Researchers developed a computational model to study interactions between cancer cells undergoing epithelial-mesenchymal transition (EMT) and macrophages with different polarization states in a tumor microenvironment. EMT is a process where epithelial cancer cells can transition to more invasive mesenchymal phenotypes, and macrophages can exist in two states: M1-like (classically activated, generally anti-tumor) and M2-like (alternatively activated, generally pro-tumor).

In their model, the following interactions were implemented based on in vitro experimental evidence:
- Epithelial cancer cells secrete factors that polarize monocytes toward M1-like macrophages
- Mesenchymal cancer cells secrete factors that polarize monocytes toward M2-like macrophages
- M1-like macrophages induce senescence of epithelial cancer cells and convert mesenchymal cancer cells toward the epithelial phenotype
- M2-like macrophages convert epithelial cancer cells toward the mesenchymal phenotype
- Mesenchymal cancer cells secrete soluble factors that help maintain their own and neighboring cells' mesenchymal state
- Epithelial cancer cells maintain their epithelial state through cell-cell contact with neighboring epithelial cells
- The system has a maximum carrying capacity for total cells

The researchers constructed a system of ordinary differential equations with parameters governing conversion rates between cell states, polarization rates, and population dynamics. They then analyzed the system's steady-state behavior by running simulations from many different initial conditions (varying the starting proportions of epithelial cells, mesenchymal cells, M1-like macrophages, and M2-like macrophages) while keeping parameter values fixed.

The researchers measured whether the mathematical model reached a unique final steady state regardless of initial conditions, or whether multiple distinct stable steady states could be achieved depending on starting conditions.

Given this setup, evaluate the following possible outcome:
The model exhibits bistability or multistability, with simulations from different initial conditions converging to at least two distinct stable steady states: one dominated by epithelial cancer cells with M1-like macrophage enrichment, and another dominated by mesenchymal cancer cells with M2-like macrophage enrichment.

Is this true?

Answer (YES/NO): YES